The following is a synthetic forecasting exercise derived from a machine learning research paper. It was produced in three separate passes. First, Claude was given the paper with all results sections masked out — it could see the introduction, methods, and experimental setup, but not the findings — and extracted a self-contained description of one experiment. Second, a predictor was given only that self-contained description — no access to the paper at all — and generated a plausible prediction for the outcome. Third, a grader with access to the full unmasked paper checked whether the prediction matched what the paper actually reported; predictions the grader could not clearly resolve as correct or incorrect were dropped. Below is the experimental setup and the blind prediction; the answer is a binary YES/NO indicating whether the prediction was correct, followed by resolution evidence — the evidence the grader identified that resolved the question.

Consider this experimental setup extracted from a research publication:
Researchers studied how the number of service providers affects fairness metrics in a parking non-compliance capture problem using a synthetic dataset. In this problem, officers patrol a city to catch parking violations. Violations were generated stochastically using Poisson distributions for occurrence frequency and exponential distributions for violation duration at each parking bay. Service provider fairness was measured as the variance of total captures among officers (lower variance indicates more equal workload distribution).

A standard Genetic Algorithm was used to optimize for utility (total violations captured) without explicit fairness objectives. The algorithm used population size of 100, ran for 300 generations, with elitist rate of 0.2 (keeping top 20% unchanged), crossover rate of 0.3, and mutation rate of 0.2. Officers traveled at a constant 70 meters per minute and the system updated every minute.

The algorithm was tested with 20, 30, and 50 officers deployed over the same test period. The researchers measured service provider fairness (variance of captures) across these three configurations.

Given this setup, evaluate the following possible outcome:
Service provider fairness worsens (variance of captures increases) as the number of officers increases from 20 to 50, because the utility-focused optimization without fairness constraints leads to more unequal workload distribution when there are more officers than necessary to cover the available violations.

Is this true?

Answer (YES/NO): YES